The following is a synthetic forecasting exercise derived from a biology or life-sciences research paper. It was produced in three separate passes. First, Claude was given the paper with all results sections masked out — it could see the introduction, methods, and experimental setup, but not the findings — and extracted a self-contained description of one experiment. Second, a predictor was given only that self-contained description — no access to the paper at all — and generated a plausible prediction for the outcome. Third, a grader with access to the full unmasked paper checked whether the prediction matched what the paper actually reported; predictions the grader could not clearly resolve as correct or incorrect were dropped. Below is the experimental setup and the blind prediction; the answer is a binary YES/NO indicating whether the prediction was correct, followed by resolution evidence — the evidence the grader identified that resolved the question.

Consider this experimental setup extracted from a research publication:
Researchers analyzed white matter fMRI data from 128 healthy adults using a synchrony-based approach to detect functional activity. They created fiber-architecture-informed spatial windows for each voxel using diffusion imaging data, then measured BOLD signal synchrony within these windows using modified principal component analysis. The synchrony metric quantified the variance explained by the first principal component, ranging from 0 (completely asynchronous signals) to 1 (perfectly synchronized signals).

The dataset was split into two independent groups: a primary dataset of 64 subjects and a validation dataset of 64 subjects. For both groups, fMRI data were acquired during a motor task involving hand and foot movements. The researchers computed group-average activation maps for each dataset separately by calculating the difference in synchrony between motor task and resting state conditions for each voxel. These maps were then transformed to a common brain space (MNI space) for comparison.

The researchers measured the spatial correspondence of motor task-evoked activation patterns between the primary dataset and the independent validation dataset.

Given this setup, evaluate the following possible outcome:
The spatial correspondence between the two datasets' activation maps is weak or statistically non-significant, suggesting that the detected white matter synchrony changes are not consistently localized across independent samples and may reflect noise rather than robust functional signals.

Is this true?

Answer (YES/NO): NO